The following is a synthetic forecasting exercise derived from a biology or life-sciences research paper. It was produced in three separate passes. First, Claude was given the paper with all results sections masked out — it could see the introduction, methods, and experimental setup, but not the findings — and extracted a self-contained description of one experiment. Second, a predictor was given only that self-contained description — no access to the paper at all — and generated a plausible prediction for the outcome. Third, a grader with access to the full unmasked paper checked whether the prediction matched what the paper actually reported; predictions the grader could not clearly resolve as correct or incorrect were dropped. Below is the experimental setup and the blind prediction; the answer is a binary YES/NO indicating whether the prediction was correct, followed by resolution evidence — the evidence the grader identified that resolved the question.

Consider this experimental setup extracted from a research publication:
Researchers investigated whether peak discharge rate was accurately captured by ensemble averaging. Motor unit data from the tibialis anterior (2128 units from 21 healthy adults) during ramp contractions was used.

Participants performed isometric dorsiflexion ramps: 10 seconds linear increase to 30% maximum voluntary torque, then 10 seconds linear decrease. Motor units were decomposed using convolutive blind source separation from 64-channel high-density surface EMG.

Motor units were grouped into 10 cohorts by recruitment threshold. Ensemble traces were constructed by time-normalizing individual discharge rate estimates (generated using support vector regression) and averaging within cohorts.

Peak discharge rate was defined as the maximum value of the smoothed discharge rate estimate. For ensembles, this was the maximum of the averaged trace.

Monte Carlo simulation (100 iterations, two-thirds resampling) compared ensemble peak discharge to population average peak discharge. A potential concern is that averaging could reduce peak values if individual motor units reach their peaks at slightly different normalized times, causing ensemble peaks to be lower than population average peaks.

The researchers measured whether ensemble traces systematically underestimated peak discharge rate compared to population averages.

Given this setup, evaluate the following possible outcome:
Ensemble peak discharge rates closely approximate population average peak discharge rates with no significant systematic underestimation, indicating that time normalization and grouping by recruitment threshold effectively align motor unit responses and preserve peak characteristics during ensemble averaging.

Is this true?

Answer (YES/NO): NO